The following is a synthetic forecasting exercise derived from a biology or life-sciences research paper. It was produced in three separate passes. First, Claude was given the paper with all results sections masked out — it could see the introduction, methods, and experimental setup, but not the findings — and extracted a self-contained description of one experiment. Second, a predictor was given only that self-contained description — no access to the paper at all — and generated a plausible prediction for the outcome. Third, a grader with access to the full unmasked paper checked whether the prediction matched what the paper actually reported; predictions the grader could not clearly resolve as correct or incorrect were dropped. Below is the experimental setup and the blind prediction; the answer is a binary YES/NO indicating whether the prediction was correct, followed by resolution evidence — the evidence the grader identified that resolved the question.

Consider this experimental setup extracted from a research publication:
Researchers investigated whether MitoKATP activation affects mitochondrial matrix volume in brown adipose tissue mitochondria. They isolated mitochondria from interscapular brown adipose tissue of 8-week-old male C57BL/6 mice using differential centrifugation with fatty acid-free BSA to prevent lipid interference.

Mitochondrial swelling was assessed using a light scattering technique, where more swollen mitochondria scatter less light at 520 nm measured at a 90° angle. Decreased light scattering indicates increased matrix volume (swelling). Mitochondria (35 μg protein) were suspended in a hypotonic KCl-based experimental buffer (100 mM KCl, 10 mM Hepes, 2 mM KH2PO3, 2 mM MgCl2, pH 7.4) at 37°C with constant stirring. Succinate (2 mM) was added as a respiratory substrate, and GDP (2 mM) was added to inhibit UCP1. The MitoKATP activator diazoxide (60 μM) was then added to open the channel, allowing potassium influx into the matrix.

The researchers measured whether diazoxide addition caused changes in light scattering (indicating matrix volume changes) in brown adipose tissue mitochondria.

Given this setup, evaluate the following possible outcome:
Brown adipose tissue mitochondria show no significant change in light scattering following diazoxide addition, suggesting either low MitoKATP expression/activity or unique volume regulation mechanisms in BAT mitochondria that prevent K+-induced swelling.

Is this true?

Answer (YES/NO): NO